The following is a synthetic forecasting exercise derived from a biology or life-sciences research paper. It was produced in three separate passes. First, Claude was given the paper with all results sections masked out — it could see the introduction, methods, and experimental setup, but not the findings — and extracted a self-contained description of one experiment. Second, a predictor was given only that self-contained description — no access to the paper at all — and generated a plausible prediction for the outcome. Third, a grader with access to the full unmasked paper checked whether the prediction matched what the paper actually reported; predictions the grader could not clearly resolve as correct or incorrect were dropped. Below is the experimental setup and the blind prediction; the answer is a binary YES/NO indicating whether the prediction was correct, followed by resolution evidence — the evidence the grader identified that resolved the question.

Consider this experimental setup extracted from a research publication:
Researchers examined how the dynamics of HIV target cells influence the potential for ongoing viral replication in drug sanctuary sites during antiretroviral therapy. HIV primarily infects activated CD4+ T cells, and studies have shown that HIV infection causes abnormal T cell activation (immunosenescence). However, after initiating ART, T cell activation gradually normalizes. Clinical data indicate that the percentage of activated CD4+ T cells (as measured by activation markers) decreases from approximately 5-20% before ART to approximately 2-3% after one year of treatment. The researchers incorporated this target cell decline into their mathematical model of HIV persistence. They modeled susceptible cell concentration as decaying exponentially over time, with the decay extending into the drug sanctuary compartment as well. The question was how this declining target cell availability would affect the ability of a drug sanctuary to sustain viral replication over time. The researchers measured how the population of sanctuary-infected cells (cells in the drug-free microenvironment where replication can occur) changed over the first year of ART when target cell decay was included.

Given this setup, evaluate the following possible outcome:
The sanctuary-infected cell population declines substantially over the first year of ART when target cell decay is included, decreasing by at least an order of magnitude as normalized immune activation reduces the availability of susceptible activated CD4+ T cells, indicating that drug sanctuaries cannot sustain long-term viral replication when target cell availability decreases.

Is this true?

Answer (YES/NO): YES